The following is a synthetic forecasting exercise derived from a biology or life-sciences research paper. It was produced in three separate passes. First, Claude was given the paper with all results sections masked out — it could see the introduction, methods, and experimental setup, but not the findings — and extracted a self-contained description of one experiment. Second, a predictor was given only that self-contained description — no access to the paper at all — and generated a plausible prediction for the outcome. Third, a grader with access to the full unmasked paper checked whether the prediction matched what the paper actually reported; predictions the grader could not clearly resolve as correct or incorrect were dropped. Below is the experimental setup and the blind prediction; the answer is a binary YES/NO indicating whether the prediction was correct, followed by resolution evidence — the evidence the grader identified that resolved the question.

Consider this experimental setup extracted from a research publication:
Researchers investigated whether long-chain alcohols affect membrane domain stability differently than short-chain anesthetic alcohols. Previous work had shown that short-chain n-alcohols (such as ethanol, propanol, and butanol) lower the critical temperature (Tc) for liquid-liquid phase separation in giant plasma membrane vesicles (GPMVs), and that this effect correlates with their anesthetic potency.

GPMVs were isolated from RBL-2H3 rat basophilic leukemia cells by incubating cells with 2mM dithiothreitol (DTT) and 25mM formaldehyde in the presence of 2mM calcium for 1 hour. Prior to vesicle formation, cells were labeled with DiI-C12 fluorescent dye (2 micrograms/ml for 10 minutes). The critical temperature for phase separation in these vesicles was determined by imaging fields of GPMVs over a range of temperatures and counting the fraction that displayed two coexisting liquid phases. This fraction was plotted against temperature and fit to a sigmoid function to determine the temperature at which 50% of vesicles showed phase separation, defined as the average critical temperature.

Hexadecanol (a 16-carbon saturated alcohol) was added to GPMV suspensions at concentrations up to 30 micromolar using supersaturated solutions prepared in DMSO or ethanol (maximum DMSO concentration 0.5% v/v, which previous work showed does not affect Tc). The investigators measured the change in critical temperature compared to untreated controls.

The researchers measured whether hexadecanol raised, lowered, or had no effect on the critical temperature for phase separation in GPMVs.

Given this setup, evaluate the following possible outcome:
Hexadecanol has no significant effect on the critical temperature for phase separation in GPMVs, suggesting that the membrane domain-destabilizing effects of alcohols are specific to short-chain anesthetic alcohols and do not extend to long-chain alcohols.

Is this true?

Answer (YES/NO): NO